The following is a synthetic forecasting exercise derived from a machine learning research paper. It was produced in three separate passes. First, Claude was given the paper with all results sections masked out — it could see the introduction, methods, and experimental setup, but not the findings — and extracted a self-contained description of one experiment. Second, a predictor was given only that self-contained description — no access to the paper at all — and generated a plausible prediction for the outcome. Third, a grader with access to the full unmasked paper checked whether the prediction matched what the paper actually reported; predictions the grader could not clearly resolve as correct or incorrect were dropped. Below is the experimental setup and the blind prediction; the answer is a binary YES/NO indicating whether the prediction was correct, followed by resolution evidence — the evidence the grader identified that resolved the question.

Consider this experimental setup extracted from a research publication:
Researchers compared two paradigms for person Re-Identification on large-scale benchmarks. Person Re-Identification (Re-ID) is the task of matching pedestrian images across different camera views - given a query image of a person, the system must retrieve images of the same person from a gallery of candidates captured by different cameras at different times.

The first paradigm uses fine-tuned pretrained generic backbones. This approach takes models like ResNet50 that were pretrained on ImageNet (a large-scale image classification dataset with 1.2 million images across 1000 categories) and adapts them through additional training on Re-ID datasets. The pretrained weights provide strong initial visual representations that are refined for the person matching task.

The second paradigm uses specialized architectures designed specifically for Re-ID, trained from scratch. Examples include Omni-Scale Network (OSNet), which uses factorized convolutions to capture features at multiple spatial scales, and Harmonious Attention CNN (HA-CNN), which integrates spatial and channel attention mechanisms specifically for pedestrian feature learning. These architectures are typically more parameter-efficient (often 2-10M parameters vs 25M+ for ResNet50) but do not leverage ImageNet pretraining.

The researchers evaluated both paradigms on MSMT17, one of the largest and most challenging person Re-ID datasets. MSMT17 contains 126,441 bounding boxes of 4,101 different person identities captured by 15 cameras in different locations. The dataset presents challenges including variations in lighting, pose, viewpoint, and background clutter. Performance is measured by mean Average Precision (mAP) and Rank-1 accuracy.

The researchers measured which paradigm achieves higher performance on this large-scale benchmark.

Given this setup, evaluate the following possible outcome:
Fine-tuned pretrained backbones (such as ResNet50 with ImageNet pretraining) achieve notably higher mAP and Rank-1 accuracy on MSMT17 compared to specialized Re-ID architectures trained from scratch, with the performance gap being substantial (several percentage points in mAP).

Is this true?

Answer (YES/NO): YES